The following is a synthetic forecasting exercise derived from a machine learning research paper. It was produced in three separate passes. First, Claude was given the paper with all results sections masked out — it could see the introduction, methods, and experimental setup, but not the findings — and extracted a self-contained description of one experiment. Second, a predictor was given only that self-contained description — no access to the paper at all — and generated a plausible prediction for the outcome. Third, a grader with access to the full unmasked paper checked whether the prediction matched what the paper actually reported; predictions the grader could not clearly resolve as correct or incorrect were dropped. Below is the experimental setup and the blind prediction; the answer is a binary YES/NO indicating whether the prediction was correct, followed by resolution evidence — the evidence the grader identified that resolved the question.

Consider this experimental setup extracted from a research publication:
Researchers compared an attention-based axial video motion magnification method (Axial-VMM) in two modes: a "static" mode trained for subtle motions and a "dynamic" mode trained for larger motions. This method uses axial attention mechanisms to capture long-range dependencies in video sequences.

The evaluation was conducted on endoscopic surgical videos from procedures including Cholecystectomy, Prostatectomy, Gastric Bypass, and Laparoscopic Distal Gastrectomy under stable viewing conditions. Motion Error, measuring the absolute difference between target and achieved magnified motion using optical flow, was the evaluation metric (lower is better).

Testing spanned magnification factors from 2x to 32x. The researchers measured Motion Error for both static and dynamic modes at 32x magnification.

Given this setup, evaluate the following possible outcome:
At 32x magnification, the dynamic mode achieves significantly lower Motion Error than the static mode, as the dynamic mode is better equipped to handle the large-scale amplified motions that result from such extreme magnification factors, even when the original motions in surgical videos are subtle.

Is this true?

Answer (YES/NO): NO